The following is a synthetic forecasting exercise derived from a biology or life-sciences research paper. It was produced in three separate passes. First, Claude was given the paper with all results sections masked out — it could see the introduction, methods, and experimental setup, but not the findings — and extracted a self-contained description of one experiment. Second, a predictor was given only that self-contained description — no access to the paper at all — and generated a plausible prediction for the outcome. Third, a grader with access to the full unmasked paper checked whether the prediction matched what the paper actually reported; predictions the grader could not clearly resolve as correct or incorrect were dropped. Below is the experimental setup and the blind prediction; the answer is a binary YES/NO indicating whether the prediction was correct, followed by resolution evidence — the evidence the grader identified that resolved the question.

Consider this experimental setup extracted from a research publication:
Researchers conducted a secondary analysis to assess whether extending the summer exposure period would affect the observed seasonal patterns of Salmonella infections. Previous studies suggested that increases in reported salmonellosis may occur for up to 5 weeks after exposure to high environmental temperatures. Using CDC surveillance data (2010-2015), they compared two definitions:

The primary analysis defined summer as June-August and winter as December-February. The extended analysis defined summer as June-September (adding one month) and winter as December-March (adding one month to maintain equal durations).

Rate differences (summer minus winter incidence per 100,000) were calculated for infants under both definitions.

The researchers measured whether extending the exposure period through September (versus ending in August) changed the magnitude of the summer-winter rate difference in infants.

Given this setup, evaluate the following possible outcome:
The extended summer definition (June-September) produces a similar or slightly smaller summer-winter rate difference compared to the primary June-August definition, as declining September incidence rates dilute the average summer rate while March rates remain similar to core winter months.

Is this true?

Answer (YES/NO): NO